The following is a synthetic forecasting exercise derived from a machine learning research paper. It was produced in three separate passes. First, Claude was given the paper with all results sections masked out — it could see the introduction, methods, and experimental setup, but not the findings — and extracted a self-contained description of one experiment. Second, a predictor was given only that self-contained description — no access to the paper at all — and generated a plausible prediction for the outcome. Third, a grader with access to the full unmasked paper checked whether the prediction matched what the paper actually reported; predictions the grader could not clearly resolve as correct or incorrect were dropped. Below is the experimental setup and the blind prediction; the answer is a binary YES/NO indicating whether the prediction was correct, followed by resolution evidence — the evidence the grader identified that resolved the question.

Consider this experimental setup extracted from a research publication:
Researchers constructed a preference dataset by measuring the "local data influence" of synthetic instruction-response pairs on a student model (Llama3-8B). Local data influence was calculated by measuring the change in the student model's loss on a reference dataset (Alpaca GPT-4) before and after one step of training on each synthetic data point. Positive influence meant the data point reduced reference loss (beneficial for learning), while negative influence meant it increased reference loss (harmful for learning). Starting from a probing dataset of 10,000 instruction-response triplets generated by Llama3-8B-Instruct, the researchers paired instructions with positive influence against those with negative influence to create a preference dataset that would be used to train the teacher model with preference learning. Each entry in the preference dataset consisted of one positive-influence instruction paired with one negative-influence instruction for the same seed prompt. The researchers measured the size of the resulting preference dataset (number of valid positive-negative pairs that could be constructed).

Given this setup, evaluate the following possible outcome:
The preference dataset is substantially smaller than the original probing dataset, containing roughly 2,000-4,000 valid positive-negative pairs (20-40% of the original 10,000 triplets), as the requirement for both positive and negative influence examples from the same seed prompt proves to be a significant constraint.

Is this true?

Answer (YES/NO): NO